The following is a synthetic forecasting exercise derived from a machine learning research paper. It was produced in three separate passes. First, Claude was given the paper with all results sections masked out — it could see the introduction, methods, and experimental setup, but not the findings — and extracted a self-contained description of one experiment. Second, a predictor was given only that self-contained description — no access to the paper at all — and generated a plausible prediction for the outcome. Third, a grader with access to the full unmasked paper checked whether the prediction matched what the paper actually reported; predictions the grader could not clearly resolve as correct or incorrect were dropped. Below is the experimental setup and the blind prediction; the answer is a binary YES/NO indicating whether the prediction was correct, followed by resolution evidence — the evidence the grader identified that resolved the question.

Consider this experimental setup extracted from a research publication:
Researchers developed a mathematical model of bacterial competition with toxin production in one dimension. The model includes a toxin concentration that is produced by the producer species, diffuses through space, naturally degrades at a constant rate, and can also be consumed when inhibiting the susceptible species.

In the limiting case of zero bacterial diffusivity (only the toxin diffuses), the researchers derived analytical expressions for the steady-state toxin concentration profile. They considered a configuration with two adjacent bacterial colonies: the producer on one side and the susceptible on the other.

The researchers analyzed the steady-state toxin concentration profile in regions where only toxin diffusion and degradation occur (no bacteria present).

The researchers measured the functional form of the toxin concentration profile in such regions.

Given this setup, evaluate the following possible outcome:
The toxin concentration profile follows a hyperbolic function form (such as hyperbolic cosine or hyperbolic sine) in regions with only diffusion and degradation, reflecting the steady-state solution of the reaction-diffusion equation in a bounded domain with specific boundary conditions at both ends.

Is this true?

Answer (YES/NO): YES